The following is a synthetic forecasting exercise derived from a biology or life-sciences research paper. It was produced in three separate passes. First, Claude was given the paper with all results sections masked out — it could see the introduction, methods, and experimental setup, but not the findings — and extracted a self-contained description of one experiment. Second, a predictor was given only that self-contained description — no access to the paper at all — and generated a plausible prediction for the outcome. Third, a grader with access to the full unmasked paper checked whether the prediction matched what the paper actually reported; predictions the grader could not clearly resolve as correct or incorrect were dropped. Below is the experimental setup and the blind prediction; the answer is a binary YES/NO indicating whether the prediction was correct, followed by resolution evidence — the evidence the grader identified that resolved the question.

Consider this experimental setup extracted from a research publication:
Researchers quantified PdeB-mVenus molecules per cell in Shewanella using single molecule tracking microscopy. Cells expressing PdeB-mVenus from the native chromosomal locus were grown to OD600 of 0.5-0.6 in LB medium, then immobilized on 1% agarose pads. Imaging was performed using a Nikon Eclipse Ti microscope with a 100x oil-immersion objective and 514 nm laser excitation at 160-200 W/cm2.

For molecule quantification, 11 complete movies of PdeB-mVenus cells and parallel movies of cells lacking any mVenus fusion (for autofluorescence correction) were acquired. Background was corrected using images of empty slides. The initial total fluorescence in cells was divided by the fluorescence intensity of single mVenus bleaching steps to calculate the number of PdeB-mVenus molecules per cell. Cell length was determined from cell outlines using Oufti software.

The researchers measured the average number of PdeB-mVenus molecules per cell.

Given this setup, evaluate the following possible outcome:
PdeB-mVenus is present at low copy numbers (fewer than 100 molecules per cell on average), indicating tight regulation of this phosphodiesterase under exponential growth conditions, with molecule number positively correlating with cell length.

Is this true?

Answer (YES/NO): NO